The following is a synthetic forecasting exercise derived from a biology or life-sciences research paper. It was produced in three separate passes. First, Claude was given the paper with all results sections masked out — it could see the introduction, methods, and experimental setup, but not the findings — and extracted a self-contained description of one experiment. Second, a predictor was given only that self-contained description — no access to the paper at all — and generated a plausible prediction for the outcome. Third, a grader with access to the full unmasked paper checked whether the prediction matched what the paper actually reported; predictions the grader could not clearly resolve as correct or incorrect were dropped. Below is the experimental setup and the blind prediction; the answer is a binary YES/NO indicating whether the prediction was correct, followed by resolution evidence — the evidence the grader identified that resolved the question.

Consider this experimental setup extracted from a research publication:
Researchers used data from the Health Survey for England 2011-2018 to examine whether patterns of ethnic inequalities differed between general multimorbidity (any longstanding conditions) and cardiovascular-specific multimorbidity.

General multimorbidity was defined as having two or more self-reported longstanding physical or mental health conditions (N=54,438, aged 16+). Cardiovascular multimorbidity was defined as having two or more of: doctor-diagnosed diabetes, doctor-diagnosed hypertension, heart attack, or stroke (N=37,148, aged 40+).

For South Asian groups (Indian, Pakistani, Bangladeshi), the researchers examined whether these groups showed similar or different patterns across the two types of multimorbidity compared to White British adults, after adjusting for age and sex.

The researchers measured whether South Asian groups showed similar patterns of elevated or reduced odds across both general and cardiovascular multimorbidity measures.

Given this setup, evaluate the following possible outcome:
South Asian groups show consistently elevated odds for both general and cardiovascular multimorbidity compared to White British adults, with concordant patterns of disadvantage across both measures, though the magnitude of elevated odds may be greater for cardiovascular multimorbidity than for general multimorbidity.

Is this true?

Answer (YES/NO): NO